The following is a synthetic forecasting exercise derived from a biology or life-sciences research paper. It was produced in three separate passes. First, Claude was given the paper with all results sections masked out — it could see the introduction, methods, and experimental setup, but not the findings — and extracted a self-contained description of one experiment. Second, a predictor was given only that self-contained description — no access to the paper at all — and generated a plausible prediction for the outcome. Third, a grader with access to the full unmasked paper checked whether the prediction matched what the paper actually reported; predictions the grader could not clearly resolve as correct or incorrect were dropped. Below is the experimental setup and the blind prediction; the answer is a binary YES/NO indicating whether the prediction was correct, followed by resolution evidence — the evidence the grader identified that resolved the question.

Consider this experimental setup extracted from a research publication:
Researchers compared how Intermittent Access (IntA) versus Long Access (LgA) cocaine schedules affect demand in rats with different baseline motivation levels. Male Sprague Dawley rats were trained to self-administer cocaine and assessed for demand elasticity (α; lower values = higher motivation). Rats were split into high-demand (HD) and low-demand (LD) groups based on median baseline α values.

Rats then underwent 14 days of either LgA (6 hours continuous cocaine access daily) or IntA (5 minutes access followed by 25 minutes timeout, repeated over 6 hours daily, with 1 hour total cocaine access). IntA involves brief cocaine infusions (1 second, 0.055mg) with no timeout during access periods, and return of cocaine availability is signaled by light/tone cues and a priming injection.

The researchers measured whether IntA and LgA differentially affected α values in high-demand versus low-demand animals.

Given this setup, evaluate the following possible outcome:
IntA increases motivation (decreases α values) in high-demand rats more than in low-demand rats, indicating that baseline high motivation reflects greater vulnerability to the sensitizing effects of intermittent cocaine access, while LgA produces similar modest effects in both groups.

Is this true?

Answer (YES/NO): NO